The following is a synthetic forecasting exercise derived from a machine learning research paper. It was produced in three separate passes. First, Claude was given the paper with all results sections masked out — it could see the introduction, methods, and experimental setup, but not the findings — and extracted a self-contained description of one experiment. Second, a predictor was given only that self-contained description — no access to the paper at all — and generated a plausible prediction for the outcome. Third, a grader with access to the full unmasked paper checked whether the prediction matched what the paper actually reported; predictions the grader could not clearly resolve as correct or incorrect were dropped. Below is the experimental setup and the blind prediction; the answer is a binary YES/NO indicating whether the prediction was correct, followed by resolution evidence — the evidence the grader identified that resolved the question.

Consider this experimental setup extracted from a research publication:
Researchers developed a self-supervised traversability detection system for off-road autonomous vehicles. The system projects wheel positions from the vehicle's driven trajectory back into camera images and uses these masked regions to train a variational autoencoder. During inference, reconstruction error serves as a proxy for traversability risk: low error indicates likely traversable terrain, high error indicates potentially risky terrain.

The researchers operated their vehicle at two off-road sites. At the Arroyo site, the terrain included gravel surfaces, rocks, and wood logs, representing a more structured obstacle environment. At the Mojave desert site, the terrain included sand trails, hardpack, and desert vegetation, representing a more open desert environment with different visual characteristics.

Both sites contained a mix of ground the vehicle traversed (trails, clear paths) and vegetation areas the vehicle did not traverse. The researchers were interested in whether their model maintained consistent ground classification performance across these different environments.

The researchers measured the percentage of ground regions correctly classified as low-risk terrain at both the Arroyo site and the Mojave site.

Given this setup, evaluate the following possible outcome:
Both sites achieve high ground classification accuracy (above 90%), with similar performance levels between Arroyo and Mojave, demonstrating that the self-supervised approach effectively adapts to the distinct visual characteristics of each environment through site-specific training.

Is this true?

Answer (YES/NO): NO